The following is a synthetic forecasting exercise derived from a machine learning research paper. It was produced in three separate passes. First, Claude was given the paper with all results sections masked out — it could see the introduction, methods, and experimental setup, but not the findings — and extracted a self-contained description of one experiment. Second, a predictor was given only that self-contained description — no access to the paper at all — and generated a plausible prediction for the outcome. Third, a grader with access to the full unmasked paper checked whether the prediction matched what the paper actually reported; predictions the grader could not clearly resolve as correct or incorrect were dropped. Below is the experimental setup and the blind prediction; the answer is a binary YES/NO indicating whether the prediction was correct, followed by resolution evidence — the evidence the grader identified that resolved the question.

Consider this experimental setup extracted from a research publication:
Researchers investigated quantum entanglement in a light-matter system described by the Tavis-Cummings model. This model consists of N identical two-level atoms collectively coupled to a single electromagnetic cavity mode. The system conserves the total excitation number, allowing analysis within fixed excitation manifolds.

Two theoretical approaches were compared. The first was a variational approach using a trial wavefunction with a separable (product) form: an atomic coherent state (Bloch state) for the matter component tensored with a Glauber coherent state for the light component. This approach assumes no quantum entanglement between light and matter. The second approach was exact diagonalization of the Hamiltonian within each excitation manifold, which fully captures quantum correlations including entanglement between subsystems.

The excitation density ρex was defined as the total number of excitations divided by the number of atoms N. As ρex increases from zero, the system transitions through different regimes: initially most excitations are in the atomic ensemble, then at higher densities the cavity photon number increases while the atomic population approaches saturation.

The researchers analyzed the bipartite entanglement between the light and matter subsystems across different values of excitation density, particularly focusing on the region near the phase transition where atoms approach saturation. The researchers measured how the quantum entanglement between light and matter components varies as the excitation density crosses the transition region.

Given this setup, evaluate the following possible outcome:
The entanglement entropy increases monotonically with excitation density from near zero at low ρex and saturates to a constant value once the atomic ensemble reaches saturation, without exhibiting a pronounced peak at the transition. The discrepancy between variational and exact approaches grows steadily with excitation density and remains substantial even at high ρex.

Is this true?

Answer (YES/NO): NO